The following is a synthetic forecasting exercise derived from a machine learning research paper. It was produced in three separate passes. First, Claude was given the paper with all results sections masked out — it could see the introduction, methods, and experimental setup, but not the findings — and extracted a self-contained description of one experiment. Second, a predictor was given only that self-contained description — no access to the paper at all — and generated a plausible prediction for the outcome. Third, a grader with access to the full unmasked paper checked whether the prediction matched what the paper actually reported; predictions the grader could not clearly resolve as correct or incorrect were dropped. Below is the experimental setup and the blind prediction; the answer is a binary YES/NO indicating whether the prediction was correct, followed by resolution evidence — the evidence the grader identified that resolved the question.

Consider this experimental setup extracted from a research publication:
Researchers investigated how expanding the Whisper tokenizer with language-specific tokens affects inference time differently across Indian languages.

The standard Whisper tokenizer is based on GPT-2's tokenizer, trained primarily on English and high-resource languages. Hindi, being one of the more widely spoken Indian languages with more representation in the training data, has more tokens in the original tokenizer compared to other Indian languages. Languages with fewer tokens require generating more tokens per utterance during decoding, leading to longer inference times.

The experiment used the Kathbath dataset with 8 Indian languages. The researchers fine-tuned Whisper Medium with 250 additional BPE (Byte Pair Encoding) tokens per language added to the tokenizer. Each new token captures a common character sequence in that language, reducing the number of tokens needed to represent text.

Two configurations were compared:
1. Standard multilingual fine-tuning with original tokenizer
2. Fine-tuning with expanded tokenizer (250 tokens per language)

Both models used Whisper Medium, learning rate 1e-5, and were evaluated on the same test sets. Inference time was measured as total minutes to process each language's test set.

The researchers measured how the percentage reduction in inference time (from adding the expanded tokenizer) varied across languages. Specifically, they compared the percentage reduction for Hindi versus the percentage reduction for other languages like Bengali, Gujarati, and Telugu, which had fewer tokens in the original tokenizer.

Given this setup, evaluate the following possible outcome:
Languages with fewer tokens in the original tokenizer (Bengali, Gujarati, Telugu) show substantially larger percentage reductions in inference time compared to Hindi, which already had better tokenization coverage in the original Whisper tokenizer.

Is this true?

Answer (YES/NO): YES